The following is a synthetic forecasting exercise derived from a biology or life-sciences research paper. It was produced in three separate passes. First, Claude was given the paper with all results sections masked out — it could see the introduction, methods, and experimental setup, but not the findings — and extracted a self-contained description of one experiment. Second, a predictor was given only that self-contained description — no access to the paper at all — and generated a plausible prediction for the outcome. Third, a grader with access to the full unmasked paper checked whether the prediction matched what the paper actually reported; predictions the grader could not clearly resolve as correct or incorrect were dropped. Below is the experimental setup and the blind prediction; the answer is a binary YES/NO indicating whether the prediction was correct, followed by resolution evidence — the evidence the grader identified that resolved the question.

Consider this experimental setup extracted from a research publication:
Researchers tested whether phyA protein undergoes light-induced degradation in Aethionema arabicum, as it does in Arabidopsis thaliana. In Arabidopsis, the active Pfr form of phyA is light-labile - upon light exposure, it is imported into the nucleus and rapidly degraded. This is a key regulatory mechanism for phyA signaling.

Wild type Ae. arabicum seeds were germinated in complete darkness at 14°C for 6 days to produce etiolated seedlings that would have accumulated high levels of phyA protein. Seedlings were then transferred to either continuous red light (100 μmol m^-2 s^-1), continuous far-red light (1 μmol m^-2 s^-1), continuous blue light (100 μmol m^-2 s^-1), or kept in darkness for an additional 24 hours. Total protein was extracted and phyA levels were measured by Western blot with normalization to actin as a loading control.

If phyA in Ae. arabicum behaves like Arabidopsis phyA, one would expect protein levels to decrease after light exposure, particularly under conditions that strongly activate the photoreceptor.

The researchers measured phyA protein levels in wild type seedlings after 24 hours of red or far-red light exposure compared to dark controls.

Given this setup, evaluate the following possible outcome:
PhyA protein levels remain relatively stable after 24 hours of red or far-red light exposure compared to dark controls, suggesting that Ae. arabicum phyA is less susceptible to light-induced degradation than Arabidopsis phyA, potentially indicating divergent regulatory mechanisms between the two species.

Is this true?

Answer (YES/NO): NO